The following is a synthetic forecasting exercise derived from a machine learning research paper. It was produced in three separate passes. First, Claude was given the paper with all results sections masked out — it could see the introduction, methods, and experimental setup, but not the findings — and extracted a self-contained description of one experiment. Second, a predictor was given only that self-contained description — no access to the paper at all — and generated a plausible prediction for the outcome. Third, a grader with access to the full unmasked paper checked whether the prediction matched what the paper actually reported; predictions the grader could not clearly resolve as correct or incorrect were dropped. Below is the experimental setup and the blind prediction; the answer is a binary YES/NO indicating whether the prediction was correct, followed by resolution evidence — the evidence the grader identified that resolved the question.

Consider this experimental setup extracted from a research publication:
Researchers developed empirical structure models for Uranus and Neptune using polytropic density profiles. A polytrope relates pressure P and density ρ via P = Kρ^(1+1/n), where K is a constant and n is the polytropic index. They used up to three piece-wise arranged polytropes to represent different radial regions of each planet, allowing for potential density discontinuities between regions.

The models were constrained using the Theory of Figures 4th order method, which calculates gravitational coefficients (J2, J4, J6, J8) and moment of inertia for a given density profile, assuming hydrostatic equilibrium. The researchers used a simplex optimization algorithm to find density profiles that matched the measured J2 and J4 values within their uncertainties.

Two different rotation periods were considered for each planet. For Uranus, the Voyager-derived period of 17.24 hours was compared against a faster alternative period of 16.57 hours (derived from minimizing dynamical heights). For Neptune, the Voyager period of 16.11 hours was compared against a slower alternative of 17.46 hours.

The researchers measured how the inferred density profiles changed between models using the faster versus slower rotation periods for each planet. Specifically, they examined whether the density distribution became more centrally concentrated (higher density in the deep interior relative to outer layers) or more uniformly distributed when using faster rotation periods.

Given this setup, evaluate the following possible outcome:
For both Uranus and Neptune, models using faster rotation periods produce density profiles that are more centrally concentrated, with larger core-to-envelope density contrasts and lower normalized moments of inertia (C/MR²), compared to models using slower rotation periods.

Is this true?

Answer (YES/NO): YES